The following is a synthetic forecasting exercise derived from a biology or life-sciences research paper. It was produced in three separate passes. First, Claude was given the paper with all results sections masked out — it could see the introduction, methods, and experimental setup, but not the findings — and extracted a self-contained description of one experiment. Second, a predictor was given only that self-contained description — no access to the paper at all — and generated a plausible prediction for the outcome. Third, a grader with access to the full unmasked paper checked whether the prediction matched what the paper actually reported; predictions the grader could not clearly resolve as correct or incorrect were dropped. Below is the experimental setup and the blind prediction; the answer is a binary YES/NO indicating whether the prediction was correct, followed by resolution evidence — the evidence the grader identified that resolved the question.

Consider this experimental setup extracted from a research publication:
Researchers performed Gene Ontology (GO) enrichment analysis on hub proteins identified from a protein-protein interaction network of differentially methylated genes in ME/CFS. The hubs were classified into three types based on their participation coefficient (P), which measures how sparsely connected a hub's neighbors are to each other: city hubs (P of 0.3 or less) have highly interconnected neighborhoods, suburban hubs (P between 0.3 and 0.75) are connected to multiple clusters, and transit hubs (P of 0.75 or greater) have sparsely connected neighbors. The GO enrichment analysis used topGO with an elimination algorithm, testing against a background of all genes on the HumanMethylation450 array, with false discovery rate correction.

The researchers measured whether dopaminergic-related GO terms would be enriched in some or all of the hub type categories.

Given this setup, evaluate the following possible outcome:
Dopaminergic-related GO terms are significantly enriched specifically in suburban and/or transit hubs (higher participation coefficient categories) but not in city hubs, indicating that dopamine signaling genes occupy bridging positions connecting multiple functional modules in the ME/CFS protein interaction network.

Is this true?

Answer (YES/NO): NO